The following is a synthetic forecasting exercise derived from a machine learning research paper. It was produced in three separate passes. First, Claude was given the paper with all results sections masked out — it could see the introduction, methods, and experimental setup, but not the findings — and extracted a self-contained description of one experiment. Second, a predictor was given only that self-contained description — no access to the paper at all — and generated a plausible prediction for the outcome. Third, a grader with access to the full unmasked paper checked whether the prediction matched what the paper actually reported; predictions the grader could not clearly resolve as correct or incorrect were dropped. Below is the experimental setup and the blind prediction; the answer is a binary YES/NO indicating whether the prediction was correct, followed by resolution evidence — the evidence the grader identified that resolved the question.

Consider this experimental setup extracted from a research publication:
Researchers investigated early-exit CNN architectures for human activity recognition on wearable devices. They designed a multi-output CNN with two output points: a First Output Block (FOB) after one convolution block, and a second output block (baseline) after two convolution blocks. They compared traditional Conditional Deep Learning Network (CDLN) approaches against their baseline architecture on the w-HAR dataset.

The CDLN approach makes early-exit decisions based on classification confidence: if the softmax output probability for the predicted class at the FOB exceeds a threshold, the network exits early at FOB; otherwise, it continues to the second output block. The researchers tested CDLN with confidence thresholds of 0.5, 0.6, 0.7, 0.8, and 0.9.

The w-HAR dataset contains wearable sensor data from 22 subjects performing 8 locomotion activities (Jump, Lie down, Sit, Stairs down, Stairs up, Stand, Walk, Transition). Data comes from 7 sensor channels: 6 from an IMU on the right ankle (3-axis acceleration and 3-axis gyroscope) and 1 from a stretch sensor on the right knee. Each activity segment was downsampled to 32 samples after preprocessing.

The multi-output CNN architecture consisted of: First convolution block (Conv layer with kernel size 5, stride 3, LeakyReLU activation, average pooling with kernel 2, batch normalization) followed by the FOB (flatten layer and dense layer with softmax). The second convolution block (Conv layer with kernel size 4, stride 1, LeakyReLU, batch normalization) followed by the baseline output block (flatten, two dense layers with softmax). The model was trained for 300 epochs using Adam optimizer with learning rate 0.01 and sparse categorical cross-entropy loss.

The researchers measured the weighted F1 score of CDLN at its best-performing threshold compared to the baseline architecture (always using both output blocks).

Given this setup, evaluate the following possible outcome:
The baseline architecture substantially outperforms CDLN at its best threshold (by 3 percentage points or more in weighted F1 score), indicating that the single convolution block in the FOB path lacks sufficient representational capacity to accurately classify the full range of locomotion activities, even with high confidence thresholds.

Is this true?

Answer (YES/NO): NO